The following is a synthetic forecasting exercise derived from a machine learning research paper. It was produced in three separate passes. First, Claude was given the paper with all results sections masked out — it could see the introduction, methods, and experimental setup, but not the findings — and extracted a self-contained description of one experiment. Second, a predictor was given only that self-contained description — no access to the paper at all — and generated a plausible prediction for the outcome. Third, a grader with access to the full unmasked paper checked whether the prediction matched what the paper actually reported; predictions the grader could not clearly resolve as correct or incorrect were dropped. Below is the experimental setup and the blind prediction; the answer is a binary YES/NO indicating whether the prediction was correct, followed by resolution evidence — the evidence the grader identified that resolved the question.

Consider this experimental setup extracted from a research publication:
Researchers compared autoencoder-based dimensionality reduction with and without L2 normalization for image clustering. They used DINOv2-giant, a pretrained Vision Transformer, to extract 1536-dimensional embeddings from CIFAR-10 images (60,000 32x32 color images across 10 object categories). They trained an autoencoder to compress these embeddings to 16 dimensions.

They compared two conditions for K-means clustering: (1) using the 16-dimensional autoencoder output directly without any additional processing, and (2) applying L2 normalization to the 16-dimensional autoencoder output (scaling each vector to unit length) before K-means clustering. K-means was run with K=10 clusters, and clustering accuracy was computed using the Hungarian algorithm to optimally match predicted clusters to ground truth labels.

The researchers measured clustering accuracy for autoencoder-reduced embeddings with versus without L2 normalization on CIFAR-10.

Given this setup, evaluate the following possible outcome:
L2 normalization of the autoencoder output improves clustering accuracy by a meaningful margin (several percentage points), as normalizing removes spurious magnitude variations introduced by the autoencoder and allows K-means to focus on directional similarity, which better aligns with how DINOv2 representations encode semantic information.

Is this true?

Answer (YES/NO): YES